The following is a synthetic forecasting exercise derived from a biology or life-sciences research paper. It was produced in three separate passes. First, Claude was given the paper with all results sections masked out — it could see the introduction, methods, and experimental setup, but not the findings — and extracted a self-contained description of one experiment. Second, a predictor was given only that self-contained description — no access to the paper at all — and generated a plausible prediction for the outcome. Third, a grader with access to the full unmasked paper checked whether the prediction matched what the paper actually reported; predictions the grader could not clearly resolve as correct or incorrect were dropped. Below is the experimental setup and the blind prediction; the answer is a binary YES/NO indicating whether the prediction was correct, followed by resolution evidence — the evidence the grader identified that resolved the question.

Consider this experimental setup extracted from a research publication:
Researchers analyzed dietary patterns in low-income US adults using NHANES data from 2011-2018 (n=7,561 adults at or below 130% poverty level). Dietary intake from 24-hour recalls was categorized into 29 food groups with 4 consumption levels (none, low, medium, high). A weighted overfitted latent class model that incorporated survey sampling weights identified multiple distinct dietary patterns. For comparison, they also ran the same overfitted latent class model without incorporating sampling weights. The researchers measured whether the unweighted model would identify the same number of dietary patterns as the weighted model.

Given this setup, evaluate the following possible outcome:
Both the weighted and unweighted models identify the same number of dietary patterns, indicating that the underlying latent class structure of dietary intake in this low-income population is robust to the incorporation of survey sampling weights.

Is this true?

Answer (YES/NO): NO